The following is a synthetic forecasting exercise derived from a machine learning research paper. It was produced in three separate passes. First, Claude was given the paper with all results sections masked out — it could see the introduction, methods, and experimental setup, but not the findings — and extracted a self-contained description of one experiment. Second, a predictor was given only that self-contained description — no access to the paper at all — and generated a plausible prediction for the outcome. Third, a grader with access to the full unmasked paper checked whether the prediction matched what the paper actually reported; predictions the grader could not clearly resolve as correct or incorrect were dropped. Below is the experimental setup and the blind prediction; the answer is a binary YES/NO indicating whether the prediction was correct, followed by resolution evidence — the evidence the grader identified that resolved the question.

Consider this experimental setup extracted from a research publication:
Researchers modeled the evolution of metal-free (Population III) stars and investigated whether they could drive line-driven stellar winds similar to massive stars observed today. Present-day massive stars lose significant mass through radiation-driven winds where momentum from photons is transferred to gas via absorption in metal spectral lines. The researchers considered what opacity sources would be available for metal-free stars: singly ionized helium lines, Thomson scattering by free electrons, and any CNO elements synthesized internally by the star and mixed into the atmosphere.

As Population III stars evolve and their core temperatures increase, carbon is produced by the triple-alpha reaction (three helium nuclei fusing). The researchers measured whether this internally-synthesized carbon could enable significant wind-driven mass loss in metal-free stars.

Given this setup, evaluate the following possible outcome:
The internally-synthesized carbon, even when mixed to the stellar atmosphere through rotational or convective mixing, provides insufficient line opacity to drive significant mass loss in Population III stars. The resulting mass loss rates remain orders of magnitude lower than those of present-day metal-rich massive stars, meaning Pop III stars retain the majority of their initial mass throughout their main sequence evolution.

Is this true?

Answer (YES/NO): YES